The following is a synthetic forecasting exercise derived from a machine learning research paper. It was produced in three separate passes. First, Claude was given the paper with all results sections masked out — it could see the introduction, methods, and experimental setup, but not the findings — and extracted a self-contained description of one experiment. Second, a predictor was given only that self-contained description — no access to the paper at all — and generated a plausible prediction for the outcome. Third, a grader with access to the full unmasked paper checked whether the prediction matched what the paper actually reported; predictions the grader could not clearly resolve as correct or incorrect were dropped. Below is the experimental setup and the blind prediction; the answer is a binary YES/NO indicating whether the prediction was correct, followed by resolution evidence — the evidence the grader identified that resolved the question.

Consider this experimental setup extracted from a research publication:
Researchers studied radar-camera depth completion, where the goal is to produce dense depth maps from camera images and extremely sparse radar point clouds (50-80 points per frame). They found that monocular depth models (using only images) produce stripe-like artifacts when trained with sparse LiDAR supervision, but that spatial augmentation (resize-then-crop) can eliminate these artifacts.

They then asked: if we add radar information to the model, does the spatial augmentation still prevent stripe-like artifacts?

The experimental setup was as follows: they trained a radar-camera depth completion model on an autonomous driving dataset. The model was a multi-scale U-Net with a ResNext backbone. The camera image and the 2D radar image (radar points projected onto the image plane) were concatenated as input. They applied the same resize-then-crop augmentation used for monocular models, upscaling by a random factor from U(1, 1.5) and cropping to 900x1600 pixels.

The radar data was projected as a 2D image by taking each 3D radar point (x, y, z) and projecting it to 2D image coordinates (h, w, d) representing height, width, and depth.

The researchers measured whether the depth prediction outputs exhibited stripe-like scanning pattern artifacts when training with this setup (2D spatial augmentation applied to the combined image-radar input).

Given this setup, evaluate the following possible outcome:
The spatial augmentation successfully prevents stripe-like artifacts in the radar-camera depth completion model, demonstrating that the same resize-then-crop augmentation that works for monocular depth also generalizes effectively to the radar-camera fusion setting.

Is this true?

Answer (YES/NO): NO